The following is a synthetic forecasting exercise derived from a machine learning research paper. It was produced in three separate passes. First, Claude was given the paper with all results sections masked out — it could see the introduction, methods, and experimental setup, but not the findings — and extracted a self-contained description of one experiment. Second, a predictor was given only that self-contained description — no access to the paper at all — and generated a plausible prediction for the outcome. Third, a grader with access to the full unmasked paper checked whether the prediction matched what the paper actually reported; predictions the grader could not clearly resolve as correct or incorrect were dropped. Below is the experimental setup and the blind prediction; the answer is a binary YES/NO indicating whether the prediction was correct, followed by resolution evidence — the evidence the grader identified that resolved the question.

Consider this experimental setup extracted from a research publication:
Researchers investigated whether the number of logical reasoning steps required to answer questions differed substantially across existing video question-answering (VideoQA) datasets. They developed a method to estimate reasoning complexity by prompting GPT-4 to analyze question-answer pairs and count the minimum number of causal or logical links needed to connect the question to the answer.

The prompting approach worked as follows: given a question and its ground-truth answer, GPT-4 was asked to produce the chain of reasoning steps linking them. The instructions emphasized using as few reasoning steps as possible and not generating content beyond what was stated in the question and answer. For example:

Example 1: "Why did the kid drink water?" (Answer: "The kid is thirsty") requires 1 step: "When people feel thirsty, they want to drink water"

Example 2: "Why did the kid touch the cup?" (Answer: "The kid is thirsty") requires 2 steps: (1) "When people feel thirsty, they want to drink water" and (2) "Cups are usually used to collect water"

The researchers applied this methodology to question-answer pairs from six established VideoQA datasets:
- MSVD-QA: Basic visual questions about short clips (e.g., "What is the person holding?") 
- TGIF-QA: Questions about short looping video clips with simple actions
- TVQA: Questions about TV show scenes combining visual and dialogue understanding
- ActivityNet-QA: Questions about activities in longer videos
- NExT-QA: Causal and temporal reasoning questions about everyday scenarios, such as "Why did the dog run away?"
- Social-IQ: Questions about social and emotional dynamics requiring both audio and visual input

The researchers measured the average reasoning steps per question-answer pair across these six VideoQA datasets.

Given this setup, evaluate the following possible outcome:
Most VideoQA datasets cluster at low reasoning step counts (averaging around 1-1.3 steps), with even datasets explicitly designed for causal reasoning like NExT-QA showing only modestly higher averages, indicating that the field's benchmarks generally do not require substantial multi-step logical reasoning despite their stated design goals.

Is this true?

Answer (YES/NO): NO